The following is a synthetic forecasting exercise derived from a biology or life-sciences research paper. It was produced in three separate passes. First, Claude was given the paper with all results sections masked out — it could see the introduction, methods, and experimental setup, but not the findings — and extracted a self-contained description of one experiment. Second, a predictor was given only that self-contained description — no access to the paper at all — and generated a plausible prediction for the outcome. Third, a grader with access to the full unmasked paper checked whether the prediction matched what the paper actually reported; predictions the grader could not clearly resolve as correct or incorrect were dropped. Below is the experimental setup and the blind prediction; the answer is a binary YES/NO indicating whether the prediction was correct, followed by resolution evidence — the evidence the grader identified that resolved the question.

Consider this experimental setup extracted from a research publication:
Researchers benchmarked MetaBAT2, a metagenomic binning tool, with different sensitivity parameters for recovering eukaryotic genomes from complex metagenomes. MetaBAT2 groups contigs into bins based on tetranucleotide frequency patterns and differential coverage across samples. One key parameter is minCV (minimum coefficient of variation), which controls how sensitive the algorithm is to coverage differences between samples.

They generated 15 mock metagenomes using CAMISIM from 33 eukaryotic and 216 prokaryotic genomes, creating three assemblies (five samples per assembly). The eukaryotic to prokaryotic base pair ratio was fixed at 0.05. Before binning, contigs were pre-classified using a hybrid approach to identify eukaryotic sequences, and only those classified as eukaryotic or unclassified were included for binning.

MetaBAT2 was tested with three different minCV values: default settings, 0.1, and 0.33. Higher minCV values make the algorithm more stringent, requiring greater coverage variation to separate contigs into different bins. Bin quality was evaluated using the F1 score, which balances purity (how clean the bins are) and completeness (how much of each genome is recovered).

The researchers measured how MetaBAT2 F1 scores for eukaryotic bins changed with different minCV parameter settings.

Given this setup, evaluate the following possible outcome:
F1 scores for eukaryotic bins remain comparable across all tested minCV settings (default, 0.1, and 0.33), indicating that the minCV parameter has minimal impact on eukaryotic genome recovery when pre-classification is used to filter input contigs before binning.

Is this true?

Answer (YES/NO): NO